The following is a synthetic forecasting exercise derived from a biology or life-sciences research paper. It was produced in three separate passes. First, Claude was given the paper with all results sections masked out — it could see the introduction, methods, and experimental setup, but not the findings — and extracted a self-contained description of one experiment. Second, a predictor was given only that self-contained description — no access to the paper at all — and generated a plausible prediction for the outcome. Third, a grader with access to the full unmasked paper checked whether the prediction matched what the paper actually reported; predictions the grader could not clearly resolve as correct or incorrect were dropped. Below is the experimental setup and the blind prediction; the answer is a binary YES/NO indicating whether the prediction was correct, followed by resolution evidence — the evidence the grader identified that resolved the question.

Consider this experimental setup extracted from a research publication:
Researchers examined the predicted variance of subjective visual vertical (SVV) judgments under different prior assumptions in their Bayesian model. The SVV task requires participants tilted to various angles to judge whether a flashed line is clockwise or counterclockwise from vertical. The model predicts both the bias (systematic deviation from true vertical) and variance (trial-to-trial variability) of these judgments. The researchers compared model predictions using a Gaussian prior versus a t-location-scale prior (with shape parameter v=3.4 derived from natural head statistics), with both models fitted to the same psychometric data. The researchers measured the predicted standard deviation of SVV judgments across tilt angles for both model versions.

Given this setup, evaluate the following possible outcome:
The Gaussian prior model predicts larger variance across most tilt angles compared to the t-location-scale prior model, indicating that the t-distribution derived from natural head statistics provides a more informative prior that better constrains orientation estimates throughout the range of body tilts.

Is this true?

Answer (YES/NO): NO